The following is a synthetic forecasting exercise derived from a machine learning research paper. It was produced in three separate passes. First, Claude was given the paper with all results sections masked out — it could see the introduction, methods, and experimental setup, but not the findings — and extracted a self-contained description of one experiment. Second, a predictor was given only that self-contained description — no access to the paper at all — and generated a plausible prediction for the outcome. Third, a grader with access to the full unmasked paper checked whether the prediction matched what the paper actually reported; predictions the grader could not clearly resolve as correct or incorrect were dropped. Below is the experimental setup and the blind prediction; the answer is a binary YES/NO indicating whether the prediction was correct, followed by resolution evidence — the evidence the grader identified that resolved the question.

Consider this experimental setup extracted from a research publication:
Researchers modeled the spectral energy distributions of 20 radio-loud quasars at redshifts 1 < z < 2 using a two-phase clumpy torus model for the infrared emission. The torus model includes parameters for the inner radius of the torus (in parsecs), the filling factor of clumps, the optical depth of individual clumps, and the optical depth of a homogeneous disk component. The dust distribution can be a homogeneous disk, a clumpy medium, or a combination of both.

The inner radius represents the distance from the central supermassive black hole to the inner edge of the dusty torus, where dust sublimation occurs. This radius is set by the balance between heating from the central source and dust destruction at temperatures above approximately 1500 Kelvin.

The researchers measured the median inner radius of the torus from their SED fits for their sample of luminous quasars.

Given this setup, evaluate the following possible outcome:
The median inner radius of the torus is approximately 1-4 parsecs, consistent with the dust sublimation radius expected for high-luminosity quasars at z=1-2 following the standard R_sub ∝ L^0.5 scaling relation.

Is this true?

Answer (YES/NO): YES